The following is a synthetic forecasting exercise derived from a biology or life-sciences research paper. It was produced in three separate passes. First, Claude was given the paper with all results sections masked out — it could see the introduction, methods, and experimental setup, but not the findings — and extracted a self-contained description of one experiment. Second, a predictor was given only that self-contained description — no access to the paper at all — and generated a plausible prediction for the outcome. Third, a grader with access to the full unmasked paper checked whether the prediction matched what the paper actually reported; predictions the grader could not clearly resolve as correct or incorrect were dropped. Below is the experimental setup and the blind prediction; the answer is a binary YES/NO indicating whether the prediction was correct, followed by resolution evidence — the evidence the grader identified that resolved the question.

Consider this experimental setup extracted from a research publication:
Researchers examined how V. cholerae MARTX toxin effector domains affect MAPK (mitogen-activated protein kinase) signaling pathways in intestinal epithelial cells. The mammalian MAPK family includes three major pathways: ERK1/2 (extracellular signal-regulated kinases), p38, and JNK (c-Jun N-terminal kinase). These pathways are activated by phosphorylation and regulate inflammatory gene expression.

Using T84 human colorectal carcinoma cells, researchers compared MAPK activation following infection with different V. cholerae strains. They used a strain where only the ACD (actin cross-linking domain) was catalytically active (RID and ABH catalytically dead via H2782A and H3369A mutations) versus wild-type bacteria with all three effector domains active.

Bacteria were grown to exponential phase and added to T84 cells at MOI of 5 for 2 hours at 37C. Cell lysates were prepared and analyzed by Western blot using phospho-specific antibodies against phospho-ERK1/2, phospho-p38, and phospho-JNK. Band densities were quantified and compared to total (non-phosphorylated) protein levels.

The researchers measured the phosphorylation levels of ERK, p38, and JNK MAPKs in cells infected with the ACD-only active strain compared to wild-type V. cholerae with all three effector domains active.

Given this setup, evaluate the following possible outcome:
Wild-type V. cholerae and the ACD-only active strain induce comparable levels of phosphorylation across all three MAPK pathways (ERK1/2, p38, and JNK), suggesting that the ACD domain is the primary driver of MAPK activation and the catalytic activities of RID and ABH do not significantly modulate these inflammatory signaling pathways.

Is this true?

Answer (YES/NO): NO